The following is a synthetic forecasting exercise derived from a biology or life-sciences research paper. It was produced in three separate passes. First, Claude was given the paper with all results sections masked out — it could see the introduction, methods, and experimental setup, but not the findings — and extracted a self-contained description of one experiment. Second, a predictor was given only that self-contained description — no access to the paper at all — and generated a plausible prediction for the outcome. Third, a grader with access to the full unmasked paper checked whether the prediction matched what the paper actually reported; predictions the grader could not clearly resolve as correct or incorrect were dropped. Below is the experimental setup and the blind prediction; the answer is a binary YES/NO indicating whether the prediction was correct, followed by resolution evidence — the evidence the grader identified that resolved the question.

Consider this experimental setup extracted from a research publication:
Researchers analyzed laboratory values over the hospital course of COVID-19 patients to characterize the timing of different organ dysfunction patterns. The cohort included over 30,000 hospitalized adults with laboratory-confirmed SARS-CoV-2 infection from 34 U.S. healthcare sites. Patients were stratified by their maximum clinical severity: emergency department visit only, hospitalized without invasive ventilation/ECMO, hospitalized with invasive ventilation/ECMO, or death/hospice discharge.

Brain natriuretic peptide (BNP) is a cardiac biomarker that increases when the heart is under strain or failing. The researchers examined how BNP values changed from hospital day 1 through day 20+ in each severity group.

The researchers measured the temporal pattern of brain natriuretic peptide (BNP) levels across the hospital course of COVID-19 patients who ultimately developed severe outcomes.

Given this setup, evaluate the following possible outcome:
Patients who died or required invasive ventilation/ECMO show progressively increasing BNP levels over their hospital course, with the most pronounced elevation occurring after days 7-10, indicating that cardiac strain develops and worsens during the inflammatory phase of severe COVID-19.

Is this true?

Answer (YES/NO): NO